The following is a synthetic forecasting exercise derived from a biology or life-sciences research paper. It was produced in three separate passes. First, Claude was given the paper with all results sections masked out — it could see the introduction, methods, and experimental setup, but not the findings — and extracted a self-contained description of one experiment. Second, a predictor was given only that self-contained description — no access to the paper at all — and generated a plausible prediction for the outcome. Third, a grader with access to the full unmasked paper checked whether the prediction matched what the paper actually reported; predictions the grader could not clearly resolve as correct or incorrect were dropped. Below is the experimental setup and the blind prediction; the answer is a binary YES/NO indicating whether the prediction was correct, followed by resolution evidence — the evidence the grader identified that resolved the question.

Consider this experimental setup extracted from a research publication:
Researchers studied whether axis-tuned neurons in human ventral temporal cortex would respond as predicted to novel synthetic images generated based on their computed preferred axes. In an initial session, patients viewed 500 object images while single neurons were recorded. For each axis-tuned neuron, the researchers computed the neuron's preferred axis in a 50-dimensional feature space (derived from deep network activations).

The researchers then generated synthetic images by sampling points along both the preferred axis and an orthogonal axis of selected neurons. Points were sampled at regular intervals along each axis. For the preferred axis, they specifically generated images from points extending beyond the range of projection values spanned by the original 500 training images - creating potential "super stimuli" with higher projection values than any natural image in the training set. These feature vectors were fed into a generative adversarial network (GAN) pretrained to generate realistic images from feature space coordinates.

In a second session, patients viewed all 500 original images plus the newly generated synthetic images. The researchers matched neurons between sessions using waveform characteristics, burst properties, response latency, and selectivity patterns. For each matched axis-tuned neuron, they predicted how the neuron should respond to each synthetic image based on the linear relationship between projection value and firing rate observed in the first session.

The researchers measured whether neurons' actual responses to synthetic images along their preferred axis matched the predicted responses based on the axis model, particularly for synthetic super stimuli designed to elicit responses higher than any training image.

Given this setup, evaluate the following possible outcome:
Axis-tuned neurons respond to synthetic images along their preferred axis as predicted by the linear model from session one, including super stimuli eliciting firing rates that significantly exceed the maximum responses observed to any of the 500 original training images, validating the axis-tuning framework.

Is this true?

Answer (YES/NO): YES